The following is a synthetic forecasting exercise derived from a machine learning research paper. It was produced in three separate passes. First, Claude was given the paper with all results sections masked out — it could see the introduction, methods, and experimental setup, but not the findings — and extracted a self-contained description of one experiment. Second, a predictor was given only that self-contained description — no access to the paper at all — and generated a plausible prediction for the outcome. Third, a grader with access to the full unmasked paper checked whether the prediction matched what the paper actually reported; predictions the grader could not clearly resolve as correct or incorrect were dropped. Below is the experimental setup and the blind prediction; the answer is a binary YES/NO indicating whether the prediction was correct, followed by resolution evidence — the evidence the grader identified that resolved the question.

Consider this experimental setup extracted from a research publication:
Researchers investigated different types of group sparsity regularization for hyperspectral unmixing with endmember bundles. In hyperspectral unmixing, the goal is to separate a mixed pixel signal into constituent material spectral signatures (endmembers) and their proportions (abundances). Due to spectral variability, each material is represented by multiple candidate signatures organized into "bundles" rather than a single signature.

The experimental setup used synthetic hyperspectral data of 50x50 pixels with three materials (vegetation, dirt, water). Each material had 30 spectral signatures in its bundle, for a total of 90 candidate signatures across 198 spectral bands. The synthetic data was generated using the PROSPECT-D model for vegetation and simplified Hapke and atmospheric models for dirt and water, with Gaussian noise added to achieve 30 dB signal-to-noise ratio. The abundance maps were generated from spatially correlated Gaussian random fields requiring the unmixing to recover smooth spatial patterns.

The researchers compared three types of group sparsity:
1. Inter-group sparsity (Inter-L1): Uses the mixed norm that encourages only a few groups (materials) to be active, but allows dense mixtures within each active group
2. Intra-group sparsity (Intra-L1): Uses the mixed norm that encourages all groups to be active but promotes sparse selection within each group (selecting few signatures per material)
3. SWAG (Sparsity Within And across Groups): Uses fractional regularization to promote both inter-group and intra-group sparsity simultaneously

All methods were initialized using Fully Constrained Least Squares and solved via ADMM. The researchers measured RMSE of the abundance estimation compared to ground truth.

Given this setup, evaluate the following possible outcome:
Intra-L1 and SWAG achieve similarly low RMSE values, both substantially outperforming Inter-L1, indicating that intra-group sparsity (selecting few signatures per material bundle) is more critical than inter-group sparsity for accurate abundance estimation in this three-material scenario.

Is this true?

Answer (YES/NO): NO